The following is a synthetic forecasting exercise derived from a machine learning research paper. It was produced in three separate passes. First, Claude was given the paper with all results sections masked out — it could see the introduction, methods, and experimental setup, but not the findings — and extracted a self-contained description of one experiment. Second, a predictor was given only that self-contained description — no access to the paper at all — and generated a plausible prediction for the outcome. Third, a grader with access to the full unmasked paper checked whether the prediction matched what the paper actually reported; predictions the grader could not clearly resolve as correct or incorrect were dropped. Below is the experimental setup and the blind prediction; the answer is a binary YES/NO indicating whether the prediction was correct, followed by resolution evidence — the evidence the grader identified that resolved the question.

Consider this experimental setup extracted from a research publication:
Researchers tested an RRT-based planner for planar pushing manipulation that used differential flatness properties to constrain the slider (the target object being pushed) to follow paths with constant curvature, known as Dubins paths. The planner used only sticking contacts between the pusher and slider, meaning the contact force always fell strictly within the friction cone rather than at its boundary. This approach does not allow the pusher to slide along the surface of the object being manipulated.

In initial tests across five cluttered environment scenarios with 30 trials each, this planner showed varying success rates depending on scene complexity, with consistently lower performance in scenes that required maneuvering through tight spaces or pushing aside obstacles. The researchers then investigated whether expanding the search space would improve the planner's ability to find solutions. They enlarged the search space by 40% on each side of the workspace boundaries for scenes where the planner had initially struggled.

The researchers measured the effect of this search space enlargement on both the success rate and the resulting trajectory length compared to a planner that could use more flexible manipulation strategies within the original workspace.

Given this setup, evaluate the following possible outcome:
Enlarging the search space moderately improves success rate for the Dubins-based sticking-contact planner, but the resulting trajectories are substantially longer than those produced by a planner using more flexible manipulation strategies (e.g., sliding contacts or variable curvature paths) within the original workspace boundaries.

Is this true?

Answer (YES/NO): NO